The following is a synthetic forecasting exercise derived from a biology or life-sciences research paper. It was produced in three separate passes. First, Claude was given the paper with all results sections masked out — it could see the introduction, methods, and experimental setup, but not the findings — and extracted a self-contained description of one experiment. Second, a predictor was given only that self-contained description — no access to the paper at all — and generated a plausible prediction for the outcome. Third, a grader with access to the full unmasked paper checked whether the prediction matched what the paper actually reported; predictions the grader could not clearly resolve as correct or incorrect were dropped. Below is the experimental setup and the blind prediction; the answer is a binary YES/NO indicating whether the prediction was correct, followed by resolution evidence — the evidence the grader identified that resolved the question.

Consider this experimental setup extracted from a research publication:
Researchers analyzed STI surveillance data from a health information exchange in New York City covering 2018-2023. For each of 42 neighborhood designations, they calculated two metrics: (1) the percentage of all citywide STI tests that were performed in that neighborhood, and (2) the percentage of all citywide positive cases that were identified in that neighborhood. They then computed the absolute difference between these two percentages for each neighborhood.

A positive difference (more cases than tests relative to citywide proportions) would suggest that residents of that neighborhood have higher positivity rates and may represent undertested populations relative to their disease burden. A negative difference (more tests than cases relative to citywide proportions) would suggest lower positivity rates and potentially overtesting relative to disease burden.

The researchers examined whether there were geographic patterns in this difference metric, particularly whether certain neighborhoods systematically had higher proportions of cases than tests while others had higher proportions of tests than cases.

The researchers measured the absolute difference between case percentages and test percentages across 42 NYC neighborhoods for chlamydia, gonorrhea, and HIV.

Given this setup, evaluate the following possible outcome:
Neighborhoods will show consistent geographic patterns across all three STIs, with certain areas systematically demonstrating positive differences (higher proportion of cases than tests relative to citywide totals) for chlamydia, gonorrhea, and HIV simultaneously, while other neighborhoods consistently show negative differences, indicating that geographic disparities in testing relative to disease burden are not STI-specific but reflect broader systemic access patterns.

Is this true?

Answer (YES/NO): NO